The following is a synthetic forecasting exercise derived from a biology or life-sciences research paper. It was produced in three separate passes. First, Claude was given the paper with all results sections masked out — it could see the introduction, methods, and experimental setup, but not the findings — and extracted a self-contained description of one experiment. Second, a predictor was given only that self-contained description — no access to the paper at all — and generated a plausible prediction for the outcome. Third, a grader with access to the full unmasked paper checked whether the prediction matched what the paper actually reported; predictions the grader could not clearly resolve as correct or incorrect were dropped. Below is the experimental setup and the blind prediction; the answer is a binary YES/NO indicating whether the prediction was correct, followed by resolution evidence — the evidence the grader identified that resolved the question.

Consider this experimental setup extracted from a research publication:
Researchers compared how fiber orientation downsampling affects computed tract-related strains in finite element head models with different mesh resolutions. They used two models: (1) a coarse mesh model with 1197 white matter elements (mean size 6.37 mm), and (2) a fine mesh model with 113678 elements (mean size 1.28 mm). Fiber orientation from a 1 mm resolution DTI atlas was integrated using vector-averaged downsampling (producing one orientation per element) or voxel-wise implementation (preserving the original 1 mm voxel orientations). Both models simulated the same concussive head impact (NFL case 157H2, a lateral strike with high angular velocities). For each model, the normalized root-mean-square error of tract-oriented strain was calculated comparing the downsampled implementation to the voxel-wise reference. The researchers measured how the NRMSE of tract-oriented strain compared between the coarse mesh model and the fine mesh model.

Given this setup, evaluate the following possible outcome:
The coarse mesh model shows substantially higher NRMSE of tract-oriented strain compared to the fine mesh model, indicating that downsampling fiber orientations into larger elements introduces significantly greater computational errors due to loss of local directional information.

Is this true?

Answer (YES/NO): YES